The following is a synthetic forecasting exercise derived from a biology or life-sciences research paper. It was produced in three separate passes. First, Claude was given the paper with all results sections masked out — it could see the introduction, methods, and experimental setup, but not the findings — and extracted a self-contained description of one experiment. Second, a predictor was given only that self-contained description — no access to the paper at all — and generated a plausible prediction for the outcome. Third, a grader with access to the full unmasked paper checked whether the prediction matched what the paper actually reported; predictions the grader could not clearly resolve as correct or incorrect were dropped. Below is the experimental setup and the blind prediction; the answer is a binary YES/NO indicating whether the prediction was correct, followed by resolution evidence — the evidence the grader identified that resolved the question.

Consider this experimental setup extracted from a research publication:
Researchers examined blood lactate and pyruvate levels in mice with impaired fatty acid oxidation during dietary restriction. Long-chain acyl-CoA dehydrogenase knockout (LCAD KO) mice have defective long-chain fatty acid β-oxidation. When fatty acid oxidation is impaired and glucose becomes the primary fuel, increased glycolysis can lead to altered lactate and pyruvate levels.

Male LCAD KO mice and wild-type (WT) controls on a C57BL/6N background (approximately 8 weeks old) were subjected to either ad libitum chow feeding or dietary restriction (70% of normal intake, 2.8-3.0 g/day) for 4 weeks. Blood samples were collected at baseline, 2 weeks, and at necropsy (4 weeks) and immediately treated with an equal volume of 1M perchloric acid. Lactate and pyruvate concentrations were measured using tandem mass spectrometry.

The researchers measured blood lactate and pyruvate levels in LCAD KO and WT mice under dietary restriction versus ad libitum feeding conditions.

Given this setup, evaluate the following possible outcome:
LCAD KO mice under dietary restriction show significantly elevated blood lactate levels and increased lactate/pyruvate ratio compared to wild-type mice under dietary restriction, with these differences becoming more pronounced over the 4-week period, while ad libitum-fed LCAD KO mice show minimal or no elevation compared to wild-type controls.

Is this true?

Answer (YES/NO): NO